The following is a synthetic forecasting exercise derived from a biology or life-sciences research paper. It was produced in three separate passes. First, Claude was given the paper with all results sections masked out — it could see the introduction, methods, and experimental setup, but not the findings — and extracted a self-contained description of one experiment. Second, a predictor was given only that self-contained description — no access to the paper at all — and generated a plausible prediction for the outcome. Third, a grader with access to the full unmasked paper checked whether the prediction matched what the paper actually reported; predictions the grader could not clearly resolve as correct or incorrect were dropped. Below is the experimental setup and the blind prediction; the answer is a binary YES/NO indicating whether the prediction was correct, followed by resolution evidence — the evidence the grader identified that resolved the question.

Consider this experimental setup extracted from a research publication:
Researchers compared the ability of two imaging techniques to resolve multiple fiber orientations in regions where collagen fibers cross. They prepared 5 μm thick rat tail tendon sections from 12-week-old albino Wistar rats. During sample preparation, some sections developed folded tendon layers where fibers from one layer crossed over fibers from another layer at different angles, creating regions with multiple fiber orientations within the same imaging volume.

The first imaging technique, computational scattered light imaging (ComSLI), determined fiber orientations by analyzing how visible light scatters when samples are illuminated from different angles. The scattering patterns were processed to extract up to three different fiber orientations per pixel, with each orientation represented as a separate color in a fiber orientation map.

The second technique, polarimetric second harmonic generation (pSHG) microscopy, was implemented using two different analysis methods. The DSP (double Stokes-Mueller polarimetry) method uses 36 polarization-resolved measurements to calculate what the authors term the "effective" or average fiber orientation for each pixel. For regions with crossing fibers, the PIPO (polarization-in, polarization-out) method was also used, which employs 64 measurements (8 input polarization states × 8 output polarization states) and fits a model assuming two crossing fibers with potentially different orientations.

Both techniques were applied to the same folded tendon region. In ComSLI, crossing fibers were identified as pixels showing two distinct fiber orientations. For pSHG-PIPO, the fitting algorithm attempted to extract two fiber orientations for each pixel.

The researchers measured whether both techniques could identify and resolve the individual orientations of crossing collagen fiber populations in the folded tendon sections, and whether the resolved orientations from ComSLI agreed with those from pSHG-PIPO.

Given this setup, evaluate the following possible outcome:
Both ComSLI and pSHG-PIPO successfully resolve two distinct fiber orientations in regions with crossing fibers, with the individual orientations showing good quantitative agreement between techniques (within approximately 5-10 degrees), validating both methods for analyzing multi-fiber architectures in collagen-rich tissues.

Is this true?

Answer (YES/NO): NO